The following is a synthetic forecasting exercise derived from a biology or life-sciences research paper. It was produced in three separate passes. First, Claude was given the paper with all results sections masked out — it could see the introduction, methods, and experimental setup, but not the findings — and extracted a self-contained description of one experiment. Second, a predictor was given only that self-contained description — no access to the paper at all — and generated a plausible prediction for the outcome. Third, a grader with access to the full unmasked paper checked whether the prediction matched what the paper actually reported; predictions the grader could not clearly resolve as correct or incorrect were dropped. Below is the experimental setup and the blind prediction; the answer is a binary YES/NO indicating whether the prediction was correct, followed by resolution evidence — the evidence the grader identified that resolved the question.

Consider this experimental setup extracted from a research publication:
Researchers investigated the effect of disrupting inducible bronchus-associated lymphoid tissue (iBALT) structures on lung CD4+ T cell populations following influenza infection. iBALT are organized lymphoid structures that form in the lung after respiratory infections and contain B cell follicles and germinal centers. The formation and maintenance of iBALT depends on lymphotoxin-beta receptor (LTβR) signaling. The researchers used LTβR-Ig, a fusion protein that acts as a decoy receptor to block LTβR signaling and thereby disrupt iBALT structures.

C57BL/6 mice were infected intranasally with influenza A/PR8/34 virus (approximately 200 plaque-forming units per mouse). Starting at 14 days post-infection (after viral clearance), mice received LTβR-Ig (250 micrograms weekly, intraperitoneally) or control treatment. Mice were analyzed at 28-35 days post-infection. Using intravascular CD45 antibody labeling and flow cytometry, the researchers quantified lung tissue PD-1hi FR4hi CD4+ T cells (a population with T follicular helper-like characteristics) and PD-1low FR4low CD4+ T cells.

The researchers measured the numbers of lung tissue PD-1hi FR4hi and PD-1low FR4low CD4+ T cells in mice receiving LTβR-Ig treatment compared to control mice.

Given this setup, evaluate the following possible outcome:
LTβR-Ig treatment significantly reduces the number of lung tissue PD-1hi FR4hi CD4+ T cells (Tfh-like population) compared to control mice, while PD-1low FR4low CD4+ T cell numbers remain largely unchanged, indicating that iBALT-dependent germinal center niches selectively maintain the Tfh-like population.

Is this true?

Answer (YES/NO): YES